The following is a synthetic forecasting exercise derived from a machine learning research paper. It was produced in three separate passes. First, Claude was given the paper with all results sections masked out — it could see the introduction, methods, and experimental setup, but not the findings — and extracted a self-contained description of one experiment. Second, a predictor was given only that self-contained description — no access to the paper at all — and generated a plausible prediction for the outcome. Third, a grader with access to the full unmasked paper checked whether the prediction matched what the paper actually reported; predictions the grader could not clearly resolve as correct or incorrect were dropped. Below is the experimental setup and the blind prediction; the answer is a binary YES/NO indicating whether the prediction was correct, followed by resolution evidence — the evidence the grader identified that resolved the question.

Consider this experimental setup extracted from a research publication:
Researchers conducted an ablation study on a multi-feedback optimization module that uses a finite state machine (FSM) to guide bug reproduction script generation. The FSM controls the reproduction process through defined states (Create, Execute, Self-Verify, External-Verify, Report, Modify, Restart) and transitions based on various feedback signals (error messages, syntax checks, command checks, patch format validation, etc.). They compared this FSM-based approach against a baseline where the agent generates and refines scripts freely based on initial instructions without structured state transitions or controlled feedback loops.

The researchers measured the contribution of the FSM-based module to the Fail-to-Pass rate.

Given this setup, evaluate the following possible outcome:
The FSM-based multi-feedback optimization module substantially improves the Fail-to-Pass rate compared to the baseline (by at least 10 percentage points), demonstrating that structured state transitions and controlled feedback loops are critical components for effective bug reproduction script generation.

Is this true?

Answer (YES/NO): YES